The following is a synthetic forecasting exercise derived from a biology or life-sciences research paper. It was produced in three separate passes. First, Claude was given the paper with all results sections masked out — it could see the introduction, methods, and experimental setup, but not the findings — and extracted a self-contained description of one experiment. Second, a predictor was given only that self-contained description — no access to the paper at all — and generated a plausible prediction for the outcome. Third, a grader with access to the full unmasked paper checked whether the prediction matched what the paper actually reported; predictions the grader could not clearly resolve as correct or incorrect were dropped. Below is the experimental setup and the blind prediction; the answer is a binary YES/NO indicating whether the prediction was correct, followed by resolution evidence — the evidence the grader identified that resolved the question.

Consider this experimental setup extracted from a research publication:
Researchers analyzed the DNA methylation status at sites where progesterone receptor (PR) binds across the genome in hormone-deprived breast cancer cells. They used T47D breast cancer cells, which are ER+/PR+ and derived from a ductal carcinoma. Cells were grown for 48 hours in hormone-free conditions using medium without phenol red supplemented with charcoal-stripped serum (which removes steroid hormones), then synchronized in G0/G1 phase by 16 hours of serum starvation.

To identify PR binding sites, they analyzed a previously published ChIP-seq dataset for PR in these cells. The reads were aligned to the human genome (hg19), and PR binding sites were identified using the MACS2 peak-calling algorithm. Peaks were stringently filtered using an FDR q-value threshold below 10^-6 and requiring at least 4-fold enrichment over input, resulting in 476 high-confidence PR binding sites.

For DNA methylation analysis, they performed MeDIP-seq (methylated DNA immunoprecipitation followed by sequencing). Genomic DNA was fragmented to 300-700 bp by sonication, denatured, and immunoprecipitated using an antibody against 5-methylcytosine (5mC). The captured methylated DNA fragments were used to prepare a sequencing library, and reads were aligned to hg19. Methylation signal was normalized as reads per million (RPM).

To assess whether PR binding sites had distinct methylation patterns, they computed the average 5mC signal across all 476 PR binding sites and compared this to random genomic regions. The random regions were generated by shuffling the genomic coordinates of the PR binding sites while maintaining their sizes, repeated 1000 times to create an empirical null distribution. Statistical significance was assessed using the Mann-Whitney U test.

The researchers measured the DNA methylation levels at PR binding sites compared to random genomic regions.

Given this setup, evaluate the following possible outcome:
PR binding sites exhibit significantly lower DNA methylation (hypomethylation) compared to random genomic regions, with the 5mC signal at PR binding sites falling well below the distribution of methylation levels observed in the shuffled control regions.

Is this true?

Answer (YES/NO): YES